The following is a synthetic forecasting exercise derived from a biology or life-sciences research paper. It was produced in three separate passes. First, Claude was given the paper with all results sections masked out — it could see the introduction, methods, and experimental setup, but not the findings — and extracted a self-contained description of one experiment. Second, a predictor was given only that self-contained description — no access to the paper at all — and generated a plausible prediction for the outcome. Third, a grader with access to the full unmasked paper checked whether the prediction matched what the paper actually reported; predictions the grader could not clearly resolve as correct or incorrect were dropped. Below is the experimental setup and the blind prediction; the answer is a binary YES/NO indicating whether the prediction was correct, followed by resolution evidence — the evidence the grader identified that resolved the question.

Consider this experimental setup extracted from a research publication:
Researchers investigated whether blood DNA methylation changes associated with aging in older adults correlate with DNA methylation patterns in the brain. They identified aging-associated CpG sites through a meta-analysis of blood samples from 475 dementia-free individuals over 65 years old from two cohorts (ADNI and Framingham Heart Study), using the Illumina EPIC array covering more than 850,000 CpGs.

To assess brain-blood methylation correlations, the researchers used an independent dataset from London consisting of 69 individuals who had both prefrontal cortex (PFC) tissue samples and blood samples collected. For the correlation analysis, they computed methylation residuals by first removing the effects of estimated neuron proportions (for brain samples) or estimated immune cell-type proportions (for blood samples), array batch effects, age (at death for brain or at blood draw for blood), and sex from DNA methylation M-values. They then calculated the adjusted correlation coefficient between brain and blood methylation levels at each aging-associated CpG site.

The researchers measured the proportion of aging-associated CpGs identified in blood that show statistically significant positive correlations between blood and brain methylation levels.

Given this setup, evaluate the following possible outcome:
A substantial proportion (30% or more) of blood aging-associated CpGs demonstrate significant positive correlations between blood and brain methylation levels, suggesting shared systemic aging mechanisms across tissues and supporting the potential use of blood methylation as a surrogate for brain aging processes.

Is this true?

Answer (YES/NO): NO